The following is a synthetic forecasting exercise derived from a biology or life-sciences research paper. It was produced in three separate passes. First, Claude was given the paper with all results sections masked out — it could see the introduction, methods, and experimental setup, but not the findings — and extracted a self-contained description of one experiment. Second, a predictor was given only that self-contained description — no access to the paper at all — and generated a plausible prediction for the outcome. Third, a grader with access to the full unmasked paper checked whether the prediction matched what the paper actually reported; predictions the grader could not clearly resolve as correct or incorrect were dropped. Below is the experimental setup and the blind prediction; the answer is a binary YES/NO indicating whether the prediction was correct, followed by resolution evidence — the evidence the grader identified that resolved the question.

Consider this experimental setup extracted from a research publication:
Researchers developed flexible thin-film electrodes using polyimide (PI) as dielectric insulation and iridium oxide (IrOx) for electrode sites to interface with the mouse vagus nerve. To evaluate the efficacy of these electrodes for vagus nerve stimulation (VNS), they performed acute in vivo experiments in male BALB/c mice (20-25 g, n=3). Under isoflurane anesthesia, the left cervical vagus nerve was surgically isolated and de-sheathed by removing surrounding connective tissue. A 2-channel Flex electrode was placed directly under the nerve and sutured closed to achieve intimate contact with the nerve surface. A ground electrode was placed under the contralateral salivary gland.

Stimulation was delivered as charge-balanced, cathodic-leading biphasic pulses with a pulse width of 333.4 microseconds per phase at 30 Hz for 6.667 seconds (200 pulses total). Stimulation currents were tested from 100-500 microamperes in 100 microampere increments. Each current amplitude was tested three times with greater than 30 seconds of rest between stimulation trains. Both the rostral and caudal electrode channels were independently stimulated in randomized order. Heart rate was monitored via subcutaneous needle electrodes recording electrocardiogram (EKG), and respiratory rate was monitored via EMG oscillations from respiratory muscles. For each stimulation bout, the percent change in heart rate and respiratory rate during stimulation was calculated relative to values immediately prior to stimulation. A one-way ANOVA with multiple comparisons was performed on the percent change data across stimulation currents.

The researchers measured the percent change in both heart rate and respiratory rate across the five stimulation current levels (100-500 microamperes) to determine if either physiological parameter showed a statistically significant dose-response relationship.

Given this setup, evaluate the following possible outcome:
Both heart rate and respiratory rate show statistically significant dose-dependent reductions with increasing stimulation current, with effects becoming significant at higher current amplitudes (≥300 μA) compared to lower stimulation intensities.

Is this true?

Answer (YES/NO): NO